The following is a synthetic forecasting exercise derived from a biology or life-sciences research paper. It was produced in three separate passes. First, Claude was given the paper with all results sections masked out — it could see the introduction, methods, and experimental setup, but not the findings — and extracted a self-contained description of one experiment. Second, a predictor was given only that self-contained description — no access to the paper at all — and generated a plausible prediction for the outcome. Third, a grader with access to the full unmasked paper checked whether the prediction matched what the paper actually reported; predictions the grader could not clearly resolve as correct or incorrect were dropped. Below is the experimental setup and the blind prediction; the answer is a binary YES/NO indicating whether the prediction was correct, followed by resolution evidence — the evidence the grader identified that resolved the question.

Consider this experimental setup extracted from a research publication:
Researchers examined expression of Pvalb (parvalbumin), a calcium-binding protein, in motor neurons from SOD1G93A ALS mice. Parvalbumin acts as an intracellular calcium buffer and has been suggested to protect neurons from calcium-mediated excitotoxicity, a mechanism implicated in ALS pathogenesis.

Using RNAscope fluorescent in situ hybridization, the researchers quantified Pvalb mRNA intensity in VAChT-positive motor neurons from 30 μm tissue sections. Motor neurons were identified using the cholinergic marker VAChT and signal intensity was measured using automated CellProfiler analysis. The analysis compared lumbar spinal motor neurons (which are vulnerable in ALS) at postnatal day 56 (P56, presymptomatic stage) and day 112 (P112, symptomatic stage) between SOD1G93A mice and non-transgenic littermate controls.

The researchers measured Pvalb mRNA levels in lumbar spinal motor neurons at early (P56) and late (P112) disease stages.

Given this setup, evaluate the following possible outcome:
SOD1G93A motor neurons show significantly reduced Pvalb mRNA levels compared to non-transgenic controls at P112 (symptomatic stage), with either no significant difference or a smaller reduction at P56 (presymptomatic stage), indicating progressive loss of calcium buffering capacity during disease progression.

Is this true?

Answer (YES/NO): NO